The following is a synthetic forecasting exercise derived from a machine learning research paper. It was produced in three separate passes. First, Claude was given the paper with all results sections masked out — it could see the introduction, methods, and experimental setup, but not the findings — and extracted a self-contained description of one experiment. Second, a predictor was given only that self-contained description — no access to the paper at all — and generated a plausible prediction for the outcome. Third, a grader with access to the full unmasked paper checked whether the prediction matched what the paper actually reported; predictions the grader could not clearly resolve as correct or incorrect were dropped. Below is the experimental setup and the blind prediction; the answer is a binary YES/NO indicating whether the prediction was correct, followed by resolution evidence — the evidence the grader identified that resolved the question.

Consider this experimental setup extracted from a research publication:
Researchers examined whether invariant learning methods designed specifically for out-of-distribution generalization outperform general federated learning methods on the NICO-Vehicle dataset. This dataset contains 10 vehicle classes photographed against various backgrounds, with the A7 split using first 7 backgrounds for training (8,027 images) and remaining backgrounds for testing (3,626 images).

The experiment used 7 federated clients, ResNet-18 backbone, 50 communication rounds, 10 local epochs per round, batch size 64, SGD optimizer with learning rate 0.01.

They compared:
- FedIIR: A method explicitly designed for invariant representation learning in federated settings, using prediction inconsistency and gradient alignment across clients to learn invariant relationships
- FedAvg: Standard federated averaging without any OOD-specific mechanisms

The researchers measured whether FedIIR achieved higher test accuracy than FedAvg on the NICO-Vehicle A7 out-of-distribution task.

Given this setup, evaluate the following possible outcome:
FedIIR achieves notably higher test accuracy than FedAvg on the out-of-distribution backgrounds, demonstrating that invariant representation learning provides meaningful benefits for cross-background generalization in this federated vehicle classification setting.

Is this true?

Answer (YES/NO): NO